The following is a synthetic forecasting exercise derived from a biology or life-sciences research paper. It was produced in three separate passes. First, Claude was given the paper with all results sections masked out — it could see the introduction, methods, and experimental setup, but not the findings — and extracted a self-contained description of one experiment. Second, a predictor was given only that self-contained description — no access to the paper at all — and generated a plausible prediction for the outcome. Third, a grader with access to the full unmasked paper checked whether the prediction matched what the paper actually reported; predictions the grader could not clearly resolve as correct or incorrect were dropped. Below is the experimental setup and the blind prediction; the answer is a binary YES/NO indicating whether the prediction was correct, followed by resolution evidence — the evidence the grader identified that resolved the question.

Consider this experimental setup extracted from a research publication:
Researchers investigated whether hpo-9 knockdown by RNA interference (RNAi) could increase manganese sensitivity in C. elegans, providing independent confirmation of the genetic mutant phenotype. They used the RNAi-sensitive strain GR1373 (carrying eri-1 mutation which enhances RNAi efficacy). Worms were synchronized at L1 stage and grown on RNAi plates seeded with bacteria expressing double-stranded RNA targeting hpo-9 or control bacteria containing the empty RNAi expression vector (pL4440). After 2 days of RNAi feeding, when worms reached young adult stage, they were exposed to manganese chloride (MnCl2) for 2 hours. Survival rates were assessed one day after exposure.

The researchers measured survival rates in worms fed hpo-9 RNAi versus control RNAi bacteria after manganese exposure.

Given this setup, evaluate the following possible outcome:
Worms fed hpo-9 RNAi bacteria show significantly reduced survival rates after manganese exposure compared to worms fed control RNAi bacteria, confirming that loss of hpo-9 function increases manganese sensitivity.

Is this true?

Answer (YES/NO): YES